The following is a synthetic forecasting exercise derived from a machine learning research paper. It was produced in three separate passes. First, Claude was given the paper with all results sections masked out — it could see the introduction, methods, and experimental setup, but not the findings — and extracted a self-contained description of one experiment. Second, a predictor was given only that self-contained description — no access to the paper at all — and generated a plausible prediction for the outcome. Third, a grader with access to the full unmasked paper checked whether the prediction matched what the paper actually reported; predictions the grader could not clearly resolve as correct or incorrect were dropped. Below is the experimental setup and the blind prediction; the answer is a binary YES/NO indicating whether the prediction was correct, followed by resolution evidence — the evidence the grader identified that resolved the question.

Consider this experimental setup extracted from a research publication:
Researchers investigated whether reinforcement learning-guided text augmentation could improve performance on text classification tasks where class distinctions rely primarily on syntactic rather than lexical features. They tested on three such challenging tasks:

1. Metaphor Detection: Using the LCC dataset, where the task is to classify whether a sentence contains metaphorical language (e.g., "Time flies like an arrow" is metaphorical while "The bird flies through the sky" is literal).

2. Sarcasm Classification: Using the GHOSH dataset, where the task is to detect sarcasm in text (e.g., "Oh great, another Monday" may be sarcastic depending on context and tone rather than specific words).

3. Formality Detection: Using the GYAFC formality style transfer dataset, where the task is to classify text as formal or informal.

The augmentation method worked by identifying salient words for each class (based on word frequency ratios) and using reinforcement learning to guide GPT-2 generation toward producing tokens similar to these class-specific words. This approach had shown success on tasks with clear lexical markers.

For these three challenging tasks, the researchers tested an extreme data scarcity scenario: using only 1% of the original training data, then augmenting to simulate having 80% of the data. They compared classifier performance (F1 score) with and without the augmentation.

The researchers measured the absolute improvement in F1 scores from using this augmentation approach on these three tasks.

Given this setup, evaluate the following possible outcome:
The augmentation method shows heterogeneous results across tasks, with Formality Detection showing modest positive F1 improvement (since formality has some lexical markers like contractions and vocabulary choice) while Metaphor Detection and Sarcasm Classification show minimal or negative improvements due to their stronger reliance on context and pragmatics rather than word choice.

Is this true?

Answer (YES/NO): NO